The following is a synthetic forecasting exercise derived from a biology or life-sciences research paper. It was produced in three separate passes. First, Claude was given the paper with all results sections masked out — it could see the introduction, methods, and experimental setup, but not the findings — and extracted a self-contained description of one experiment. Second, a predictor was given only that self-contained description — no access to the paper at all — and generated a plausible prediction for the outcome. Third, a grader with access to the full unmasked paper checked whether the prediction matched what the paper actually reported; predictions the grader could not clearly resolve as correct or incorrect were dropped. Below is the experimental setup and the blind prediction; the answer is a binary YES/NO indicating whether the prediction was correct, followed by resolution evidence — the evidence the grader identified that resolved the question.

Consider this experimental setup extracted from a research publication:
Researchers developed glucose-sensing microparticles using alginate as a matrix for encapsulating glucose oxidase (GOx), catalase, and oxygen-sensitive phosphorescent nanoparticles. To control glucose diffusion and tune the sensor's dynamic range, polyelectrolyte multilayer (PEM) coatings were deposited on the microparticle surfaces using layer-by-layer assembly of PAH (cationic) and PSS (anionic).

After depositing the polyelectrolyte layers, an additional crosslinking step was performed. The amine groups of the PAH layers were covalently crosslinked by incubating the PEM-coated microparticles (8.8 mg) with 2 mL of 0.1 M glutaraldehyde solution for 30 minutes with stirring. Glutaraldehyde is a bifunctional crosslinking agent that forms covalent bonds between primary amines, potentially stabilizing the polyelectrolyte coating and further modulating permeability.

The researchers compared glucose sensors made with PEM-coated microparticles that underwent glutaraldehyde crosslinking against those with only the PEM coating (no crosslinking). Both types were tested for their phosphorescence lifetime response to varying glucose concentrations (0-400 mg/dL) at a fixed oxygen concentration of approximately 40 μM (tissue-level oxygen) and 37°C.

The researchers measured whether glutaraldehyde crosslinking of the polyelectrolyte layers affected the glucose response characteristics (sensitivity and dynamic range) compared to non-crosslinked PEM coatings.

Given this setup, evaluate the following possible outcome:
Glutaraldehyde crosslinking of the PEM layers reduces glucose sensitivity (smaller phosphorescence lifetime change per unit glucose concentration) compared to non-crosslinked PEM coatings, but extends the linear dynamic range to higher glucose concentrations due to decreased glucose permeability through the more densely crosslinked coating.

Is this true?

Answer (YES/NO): YES